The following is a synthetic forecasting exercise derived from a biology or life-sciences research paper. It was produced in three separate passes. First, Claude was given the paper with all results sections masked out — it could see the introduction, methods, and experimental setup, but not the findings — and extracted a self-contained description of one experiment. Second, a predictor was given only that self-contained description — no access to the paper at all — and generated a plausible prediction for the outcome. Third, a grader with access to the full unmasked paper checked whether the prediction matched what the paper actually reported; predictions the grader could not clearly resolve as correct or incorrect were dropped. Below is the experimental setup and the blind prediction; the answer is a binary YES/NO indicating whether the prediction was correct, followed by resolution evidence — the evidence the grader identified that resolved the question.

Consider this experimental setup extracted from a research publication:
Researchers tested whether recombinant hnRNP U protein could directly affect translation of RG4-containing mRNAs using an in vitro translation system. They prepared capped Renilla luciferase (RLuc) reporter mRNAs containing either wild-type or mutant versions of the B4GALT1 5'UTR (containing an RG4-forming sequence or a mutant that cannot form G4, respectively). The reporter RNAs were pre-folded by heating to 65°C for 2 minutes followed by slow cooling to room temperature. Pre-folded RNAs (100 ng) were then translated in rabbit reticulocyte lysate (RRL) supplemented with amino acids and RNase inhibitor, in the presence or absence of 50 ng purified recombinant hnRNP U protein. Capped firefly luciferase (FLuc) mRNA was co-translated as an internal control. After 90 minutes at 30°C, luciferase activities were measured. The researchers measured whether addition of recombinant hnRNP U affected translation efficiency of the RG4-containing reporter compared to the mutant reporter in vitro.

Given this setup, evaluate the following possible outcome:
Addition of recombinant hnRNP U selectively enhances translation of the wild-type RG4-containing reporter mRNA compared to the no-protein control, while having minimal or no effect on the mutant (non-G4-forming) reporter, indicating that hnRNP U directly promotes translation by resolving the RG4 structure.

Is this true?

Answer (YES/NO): YES